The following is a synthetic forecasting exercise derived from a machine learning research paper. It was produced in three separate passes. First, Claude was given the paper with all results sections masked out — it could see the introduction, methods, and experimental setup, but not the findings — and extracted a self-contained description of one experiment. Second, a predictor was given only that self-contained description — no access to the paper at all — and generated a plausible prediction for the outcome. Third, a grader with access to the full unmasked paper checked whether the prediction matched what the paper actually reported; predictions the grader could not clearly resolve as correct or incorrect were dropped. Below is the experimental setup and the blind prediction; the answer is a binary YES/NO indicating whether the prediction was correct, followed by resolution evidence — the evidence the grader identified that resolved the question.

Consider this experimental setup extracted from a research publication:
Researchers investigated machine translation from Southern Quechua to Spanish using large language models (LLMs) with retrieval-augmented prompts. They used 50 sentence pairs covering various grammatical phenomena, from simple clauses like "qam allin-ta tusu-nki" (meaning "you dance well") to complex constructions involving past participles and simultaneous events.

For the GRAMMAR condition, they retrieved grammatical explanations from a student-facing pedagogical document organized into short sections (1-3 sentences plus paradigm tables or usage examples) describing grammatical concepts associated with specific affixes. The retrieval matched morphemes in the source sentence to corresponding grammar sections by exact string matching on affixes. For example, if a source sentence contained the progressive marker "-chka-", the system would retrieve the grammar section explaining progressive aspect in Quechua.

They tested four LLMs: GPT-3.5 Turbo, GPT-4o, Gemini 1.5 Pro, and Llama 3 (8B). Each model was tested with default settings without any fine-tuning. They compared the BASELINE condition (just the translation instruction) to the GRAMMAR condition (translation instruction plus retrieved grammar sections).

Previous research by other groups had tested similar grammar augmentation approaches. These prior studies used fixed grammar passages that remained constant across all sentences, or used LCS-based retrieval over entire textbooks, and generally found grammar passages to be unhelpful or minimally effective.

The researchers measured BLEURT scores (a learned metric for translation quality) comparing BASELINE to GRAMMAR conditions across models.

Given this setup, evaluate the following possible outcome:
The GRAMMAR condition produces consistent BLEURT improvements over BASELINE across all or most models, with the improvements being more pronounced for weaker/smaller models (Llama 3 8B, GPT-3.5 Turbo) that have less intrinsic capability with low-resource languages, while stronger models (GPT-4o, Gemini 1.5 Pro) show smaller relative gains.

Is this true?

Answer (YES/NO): NO